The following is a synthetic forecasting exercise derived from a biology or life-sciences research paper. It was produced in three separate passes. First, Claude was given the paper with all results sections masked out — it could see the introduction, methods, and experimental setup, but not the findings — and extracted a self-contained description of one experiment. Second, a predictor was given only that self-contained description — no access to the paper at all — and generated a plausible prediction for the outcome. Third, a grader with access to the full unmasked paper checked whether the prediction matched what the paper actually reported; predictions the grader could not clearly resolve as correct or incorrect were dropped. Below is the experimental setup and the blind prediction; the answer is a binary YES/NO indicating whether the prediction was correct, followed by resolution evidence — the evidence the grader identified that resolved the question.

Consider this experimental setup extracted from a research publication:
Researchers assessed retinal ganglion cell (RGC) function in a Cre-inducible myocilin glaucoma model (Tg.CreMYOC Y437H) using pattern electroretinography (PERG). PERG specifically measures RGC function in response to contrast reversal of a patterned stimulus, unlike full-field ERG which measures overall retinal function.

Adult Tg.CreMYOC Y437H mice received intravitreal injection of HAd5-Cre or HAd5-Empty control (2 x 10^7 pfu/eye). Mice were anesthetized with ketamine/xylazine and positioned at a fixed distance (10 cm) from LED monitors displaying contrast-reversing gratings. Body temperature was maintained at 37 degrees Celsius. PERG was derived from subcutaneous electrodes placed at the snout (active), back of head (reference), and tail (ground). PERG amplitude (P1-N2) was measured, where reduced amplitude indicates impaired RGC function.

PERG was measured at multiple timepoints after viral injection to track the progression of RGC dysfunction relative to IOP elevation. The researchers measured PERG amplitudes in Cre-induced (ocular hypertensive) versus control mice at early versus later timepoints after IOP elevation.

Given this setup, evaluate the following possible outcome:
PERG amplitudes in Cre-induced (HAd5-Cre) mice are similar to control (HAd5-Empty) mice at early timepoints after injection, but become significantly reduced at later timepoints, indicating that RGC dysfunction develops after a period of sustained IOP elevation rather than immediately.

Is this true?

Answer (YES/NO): YES